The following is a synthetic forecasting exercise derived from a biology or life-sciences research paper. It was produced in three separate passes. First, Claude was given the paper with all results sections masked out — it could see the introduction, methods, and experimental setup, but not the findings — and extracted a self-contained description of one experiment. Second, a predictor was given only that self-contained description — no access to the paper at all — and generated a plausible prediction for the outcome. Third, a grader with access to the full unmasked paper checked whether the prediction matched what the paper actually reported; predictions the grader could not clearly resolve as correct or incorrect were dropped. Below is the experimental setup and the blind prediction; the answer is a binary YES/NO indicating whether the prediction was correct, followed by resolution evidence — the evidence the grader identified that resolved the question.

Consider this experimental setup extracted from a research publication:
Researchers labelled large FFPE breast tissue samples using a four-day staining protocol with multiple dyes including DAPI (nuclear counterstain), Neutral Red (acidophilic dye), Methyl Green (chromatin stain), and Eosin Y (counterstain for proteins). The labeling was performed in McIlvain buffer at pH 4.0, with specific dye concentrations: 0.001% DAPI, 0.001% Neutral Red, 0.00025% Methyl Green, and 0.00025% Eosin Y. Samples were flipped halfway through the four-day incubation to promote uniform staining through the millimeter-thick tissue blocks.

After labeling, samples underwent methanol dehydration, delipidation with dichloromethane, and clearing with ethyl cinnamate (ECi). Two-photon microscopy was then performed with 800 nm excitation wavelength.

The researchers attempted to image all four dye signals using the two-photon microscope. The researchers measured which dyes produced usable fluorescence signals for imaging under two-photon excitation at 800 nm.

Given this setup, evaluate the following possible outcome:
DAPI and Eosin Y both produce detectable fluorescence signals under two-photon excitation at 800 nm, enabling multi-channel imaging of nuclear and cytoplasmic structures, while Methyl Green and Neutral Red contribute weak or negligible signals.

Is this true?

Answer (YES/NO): NO